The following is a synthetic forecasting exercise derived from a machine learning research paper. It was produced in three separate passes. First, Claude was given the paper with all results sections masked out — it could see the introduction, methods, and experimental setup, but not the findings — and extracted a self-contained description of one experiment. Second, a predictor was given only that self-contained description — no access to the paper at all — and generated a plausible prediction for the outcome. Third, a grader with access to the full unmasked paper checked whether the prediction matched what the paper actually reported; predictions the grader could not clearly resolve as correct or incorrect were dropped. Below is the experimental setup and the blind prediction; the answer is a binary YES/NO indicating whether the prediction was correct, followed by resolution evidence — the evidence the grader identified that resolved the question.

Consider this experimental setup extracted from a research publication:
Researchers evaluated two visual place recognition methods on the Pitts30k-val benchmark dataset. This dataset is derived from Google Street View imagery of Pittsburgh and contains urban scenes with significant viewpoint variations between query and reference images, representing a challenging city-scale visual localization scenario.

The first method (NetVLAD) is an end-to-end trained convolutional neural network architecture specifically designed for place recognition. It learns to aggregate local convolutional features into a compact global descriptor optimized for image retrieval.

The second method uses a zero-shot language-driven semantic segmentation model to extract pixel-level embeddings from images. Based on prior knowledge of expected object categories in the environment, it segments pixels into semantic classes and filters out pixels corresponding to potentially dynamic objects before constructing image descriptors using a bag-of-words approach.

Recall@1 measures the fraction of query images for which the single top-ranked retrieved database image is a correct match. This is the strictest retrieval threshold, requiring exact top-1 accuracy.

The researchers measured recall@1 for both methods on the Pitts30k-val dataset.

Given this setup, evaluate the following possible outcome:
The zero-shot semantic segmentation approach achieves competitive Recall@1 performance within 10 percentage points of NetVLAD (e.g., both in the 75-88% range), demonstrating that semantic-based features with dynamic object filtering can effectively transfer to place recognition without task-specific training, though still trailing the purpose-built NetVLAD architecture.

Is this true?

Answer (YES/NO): NO